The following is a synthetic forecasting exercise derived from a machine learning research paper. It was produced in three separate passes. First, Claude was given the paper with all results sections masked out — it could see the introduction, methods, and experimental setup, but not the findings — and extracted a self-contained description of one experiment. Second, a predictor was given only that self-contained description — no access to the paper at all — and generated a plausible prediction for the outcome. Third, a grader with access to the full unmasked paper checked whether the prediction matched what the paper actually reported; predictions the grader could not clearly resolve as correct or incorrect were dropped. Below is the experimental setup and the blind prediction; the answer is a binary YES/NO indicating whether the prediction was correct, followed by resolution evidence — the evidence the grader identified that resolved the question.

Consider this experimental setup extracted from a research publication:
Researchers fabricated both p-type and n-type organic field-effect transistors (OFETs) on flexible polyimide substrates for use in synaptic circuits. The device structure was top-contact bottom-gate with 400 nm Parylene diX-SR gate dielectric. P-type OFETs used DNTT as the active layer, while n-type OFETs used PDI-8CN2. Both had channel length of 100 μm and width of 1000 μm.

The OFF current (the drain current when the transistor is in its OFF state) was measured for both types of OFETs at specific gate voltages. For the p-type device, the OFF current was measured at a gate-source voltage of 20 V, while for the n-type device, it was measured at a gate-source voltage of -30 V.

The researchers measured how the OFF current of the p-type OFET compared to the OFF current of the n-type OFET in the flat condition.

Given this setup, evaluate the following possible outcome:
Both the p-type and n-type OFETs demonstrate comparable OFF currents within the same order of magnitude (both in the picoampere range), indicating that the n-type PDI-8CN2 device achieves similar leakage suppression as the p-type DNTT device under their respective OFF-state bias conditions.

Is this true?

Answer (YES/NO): NO